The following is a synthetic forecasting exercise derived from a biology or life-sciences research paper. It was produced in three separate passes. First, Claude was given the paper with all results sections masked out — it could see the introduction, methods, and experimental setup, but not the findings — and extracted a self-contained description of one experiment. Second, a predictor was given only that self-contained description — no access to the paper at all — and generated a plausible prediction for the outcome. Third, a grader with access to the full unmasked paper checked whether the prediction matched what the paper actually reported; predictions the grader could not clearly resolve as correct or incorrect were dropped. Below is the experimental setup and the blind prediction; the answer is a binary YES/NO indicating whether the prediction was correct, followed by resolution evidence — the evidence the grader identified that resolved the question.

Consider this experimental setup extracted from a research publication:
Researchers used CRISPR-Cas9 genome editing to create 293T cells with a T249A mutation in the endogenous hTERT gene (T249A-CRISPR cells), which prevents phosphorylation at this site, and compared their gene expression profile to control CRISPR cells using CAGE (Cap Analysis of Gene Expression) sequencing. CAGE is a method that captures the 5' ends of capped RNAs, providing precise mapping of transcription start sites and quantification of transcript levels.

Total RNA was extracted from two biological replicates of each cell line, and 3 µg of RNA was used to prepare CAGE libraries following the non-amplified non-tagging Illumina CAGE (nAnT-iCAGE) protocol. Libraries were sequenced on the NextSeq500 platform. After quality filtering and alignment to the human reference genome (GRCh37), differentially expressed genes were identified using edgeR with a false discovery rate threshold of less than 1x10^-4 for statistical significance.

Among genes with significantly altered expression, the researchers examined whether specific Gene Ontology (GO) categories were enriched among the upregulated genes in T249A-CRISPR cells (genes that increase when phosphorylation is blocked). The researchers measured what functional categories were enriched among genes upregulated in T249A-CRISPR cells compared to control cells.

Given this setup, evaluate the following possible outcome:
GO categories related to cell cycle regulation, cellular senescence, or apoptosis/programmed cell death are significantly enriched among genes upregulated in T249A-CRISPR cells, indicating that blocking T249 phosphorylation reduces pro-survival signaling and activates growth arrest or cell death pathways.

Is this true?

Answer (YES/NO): YES